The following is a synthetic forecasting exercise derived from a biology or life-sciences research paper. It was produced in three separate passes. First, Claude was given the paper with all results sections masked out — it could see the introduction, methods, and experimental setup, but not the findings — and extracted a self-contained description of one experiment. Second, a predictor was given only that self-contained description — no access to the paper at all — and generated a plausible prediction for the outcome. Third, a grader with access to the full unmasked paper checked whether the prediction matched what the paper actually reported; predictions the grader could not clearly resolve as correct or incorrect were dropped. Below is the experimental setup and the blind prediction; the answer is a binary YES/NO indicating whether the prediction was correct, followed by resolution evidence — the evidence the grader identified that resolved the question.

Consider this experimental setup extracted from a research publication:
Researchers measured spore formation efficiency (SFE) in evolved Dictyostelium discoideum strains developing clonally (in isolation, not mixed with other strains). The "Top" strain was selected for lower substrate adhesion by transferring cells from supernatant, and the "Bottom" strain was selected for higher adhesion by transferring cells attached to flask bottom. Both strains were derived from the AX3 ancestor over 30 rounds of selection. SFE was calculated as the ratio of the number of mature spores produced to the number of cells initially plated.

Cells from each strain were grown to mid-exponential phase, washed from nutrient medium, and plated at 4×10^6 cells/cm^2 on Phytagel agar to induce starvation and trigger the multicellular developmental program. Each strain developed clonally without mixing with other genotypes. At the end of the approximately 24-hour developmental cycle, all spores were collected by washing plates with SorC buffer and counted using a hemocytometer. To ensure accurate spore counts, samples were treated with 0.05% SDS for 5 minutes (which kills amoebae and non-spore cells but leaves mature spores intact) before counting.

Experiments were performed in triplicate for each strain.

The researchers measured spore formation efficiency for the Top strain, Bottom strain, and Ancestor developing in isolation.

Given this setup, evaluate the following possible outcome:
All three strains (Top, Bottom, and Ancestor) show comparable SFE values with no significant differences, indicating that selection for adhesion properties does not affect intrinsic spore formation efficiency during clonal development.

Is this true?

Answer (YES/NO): NO